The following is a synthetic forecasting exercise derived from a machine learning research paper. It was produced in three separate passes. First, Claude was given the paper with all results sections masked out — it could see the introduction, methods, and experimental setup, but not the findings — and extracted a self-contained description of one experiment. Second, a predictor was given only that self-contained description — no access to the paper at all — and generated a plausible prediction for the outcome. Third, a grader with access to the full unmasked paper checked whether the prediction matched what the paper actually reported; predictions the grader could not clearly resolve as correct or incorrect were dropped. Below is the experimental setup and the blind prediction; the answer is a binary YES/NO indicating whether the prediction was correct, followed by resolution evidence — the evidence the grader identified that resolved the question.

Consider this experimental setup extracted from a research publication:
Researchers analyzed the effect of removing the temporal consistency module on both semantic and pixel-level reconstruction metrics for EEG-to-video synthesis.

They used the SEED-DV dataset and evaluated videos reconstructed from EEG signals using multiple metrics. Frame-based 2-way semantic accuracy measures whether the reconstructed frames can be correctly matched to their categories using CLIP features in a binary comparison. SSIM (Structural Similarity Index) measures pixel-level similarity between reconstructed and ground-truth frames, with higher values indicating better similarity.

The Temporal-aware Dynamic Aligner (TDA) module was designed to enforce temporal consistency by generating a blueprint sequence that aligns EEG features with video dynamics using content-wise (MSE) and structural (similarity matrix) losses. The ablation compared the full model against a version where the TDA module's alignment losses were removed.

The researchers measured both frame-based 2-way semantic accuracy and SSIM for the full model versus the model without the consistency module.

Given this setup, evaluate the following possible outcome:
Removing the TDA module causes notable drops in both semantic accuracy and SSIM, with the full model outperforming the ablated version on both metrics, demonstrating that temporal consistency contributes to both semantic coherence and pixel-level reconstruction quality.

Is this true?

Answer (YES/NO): NO